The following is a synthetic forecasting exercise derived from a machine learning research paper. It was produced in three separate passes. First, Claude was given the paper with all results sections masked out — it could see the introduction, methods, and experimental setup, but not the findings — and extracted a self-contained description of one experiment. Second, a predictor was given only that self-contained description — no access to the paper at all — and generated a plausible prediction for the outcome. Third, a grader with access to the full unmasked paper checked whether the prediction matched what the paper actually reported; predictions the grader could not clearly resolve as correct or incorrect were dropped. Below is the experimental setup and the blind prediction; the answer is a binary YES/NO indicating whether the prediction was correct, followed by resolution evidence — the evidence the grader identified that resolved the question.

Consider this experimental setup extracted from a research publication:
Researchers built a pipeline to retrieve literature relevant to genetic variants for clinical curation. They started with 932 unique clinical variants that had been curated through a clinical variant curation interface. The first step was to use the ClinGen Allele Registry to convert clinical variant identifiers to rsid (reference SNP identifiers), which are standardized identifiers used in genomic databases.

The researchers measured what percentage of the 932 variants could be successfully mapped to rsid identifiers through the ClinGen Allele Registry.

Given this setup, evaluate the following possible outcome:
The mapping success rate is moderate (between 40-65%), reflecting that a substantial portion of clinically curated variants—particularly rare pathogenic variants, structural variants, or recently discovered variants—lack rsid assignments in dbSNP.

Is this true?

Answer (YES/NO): NO